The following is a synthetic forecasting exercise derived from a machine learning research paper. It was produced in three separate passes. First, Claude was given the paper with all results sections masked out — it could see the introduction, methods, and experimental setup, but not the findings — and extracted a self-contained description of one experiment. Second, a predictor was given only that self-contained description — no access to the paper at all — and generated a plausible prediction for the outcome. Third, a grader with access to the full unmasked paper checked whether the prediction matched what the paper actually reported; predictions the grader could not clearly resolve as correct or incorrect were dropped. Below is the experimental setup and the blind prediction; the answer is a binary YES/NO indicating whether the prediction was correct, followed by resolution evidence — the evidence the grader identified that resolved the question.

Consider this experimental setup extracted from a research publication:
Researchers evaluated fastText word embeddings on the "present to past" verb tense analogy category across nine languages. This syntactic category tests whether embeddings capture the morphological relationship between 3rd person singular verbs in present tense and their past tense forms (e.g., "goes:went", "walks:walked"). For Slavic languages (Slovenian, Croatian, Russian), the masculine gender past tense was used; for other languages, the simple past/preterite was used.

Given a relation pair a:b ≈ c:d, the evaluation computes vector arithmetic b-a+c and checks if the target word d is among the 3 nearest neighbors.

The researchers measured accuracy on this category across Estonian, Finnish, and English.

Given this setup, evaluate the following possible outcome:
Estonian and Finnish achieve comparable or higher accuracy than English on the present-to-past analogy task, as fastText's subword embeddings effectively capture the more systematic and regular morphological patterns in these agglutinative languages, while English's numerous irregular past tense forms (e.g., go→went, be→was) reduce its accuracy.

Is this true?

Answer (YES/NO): NO